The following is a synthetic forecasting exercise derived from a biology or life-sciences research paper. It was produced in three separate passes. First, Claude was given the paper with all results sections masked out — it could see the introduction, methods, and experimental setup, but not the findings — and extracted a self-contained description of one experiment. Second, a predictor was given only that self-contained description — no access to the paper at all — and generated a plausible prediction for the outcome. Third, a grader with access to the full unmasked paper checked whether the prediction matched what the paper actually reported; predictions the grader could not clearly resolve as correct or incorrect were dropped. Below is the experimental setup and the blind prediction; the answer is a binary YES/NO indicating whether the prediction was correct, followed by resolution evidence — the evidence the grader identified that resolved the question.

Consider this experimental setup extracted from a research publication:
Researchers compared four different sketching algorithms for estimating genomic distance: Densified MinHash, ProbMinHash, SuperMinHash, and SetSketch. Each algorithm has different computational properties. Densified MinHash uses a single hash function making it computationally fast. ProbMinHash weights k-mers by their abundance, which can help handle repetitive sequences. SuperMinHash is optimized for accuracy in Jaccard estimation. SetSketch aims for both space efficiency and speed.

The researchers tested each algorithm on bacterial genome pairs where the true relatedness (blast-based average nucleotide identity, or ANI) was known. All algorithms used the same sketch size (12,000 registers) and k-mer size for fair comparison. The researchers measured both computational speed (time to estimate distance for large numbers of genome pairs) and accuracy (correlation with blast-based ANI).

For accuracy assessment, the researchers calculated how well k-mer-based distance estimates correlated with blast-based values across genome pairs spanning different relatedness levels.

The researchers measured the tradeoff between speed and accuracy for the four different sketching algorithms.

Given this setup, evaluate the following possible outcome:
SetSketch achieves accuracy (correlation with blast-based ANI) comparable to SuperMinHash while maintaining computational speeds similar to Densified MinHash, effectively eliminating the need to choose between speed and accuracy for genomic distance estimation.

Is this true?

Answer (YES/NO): NO